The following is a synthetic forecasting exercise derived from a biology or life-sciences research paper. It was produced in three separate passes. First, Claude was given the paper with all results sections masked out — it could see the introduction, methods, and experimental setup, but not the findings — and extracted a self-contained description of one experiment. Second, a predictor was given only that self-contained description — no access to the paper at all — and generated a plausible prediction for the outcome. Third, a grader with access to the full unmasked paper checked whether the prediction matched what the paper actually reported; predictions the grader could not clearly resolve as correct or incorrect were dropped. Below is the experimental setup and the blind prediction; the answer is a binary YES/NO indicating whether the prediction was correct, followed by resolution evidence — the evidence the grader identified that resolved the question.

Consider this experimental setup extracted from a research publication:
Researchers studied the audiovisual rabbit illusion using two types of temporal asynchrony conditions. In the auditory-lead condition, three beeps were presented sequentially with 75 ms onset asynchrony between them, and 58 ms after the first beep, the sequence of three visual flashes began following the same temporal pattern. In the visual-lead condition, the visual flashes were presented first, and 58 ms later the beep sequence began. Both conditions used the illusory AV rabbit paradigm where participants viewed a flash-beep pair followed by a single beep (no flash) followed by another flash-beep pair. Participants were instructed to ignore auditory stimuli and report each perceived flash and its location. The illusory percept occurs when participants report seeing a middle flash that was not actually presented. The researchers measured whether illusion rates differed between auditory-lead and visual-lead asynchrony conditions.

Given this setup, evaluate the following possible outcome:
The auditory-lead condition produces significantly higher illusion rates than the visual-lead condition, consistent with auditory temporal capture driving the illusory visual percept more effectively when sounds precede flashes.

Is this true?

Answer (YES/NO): NO